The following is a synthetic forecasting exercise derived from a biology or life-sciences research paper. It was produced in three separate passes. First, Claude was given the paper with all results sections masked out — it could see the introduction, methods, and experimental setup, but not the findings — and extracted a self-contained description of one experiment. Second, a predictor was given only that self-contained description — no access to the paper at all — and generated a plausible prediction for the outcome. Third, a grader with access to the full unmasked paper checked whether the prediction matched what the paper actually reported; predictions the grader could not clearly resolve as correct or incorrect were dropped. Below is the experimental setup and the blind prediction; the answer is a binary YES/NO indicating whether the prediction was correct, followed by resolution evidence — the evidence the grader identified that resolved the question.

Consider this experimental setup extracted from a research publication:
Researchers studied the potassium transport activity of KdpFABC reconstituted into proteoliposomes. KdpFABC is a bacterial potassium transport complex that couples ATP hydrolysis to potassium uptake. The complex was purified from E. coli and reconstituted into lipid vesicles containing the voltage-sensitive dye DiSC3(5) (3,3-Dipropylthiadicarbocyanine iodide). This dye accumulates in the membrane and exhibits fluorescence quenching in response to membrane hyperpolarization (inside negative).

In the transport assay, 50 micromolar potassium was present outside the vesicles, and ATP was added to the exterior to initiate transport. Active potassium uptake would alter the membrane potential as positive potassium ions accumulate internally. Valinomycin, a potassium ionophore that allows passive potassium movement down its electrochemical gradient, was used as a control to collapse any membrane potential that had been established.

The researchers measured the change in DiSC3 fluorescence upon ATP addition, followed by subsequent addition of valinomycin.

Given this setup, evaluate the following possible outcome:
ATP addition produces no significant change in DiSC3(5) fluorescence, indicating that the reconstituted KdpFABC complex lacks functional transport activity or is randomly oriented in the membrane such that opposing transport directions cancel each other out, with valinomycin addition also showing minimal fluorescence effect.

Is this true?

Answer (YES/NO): NO